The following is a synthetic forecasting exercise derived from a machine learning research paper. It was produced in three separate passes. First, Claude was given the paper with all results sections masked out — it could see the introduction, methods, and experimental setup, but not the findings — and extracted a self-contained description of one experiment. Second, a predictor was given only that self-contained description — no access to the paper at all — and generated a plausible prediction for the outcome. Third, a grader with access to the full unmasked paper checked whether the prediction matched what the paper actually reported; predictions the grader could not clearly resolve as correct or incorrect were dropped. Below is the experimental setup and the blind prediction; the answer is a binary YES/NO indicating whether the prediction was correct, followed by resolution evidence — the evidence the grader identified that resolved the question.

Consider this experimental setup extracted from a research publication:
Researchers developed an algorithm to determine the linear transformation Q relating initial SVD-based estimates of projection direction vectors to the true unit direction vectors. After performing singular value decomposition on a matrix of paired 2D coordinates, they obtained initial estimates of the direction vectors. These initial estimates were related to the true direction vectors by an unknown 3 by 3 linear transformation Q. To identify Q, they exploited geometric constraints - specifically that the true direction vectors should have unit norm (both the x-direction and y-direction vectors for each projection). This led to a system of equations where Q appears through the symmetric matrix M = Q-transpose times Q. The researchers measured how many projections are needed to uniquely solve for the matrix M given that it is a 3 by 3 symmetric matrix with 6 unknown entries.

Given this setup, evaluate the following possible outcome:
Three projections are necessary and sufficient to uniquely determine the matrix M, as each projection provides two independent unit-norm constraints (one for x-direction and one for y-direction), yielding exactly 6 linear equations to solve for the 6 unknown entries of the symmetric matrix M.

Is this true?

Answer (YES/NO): YES